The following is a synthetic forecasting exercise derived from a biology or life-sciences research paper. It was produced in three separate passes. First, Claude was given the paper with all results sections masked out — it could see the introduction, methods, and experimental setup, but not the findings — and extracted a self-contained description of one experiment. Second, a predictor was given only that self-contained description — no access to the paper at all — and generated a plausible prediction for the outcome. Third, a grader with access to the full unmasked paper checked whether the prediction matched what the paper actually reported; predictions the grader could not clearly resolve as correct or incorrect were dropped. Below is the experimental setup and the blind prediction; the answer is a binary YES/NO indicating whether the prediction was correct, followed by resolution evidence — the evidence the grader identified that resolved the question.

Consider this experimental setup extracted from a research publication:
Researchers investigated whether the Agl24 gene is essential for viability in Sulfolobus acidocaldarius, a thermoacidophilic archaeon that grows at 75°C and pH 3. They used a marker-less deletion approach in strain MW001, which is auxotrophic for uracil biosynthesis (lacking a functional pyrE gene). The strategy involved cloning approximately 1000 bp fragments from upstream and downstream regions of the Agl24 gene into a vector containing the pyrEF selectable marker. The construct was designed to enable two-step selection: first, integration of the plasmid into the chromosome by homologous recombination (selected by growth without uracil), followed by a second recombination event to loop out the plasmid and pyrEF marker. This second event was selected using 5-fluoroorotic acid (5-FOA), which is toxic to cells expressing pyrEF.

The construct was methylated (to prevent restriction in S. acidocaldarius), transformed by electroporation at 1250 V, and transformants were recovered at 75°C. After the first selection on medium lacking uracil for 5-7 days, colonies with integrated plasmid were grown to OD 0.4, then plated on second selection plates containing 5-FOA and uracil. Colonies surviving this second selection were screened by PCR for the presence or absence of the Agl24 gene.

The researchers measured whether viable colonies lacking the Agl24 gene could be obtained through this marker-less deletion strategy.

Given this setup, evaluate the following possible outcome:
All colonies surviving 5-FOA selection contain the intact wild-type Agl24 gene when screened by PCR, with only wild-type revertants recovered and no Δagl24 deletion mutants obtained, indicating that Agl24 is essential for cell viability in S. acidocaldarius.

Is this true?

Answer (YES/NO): YES